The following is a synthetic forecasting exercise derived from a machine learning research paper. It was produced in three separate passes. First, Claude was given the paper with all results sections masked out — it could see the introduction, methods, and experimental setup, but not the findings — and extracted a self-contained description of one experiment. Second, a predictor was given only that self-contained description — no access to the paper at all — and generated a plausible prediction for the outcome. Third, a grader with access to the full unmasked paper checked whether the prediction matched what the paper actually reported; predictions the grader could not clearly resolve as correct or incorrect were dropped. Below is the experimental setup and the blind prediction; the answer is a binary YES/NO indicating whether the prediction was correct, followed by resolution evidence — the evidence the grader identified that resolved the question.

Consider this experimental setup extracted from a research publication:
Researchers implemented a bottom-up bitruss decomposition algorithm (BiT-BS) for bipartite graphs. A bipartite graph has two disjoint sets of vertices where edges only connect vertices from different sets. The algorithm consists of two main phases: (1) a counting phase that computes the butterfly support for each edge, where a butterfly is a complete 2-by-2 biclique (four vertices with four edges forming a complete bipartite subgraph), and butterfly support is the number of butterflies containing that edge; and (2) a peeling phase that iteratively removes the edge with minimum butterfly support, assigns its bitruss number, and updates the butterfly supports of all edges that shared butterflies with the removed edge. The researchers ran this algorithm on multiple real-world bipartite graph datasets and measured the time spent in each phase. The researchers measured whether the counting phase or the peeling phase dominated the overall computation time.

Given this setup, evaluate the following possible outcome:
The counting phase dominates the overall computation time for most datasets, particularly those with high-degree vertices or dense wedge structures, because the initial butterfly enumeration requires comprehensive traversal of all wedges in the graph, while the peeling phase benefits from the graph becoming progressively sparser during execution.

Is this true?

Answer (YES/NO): NO